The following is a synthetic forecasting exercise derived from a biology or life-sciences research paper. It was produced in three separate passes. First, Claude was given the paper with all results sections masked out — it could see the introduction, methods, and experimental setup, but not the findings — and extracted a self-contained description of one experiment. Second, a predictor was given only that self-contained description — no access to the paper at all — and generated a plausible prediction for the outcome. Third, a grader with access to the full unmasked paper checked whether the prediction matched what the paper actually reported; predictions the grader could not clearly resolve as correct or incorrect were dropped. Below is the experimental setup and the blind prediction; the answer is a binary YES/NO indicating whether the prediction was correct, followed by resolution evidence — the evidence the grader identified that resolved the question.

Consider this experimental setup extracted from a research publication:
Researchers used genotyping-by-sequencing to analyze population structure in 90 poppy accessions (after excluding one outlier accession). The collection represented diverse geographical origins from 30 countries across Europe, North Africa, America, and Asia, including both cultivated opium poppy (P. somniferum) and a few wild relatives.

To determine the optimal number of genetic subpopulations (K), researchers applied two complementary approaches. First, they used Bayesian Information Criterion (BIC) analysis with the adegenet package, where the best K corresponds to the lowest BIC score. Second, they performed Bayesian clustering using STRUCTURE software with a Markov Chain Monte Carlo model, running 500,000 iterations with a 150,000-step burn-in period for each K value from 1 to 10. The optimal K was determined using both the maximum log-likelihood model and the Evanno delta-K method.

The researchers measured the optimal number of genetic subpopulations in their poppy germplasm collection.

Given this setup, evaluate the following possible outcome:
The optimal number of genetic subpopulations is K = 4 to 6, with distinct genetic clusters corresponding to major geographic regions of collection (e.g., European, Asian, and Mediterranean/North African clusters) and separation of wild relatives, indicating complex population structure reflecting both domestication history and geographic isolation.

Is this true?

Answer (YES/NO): NO